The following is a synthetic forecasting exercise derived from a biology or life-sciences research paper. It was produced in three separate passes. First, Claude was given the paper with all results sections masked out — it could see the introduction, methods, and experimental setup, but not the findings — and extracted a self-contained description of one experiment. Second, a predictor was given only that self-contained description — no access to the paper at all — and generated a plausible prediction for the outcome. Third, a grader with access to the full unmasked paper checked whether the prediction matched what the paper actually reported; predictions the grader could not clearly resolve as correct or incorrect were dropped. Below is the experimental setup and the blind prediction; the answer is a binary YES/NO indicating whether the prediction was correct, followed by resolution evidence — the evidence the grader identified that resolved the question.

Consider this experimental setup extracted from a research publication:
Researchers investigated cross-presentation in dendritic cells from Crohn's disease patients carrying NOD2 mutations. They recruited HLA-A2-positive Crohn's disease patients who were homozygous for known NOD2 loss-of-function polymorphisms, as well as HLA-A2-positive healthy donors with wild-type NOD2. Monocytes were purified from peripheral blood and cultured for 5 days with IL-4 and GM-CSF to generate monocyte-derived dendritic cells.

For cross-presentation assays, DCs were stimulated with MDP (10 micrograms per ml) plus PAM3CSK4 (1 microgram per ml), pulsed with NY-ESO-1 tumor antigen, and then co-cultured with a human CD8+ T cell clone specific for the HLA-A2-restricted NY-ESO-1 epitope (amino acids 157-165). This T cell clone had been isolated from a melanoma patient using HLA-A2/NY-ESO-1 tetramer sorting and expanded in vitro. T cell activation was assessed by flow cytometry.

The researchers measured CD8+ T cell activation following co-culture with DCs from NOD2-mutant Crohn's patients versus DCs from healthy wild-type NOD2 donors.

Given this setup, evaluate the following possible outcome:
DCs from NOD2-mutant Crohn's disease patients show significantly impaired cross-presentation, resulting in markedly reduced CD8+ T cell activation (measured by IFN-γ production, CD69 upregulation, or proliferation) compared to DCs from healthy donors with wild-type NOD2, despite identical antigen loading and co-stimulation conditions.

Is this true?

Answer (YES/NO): NO